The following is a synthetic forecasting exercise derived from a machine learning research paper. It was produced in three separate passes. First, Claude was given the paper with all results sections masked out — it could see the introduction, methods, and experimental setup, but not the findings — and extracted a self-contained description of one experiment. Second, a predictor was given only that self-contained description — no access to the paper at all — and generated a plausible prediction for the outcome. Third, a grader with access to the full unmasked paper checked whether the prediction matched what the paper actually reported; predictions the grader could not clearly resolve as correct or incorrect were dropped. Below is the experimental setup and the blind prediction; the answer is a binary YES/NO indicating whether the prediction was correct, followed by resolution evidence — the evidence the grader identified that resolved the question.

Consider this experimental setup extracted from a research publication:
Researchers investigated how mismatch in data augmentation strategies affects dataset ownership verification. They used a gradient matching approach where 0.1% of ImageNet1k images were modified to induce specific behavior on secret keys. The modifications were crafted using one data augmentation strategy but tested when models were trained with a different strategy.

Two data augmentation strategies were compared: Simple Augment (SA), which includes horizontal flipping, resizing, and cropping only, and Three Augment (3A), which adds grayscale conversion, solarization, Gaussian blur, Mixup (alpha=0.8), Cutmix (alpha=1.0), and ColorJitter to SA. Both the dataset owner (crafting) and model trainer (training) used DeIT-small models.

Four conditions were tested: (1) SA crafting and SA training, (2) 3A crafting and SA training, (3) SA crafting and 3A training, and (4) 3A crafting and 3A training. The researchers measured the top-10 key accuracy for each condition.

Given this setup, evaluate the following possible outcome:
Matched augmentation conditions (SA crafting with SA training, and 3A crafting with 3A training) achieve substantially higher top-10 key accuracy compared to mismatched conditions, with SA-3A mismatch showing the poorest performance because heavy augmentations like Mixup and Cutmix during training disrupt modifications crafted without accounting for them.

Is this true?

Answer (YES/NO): NO